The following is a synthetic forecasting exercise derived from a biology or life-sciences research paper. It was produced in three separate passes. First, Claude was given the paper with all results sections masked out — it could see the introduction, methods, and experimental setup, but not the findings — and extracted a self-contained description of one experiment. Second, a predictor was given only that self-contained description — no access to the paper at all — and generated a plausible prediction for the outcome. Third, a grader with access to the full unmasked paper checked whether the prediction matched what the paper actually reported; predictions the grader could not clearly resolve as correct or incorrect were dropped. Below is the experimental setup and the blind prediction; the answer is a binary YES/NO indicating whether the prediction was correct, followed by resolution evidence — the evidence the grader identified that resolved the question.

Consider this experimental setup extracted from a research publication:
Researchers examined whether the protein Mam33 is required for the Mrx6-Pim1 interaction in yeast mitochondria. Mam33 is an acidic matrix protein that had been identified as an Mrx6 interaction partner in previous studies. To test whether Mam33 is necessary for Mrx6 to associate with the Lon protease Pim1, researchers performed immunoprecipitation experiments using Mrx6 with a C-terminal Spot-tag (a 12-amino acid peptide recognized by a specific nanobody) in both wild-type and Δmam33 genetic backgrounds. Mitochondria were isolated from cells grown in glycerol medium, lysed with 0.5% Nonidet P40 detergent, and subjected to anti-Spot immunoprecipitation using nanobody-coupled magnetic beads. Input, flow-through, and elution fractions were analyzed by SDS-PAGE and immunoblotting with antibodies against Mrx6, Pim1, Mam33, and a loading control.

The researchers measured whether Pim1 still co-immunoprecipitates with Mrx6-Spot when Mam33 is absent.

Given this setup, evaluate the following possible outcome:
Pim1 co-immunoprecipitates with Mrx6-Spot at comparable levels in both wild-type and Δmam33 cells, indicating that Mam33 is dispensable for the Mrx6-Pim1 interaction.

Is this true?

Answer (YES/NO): NO